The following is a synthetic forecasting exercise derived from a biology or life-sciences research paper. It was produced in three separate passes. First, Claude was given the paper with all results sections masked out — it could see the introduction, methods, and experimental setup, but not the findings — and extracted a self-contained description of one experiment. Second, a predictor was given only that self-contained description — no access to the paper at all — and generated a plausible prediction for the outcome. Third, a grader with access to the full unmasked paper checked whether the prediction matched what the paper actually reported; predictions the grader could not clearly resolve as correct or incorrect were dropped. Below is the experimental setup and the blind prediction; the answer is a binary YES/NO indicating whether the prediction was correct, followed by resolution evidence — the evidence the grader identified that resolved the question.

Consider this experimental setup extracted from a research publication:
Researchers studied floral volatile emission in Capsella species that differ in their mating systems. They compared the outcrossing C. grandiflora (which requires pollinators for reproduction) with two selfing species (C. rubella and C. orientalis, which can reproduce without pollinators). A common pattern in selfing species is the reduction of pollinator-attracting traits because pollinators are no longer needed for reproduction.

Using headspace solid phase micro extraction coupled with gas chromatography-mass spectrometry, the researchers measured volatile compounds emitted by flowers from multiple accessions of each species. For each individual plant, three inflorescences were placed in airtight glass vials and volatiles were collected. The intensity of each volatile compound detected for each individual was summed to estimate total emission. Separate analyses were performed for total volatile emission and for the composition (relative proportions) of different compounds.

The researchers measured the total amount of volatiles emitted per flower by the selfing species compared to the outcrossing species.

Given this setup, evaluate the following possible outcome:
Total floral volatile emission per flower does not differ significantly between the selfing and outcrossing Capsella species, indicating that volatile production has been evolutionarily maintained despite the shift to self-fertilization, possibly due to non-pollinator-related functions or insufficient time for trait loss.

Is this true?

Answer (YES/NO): YES